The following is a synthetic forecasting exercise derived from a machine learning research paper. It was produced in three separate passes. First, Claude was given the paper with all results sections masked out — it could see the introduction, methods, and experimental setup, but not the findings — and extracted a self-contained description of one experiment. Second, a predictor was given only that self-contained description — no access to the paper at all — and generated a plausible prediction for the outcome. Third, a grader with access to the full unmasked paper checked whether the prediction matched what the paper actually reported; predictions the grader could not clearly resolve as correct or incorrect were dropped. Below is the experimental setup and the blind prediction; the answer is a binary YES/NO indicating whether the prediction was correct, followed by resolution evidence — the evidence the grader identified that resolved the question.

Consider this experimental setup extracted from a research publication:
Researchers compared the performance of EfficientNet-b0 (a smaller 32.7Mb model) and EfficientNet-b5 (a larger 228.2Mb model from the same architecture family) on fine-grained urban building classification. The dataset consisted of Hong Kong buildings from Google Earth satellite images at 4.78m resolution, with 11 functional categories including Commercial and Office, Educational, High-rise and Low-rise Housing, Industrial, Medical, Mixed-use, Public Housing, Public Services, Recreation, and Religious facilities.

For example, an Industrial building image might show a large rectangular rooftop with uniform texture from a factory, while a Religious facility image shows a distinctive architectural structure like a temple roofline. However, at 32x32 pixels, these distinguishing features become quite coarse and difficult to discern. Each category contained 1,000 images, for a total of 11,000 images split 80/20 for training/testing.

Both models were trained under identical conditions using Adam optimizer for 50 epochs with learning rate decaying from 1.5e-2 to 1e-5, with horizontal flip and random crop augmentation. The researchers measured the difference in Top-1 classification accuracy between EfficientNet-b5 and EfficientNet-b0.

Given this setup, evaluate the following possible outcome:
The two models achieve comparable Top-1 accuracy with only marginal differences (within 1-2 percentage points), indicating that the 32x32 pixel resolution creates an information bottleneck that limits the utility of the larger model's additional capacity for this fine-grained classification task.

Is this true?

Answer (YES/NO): YES